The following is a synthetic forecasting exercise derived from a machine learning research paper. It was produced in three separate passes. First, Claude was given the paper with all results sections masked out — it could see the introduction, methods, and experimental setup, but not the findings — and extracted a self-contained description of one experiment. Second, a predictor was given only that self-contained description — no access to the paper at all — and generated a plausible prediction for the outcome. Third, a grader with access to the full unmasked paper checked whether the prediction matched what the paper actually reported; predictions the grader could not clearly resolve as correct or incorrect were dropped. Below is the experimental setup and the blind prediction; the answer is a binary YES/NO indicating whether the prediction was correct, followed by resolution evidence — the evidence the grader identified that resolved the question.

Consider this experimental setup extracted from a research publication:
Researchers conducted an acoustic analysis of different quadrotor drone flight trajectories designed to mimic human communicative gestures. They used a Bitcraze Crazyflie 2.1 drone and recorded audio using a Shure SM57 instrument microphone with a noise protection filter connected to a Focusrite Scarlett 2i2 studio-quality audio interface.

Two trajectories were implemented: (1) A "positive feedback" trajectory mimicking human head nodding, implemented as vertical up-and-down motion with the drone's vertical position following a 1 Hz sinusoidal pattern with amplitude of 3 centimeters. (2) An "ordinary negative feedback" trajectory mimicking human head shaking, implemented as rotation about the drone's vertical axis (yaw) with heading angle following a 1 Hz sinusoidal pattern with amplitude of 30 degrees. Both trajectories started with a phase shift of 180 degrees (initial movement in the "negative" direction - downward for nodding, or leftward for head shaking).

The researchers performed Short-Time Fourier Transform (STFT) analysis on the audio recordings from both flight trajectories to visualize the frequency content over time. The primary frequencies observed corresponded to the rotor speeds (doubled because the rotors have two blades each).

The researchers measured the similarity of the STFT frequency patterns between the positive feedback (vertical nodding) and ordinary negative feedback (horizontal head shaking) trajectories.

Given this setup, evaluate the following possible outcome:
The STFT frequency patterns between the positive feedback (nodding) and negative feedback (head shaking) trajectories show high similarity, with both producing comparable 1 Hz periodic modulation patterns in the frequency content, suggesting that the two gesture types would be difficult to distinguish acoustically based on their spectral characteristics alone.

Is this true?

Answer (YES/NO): YES